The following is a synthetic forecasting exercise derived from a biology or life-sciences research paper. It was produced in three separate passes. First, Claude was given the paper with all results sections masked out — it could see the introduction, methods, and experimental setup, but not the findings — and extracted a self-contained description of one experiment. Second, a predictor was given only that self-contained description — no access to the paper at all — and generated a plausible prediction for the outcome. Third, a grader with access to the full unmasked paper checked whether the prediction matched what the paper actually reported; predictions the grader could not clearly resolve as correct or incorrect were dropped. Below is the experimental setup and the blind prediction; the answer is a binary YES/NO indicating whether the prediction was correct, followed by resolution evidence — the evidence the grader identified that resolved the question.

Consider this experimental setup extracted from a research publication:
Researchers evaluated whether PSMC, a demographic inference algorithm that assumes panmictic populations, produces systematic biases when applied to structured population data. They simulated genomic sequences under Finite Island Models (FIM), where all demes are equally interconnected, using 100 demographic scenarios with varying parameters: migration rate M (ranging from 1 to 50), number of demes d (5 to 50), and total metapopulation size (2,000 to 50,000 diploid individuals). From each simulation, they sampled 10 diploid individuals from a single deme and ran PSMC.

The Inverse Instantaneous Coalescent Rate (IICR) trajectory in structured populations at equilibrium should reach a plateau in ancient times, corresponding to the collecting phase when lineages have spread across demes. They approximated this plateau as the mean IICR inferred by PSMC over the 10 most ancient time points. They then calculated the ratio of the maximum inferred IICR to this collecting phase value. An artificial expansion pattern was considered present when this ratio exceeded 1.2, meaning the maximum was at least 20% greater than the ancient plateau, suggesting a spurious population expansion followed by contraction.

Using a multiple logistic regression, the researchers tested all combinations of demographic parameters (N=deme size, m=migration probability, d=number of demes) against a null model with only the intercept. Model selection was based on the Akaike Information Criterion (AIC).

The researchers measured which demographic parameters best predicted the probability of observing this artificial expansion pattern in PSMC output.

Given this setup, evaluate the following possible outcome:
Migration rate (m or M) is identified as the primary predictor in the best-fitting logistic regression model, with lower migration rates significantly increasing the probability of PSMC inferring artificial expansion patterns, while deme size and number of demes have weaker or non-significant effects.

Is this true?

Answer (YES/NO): NO